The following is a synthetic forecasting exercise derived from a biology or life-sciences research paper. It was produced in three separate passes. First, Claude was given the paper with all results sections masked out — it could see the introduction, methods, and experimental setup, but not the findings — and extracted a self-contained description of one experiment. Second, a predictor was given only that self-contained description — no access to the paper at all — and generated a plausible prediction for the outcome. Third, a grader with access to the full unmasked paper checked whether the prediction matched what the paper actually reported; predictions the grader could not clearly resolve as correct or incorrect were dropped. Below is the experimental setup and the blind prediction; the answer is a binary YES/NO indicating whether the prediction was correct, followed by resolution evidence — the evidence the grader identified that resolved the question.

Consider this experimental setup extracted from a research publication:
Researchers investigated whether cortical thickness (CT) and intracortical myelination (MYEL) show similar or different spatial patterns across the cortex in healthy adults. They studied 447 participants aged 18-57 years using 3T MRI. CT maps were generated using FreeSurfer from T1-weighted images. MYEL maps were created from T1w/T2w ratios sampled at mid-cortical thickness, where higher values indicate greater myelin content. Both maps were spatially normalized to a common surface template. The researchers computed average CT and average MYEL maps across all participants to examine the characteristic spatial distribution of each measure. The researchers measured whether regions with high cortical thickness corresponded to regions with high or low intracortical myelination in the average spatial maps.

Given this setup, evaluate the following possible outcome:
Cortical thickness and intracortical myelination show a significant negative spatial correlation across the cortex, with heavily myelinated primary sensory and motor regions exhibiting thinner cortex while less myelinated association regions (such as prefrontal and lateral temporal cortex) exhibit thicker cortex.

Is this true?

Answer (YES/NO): NO